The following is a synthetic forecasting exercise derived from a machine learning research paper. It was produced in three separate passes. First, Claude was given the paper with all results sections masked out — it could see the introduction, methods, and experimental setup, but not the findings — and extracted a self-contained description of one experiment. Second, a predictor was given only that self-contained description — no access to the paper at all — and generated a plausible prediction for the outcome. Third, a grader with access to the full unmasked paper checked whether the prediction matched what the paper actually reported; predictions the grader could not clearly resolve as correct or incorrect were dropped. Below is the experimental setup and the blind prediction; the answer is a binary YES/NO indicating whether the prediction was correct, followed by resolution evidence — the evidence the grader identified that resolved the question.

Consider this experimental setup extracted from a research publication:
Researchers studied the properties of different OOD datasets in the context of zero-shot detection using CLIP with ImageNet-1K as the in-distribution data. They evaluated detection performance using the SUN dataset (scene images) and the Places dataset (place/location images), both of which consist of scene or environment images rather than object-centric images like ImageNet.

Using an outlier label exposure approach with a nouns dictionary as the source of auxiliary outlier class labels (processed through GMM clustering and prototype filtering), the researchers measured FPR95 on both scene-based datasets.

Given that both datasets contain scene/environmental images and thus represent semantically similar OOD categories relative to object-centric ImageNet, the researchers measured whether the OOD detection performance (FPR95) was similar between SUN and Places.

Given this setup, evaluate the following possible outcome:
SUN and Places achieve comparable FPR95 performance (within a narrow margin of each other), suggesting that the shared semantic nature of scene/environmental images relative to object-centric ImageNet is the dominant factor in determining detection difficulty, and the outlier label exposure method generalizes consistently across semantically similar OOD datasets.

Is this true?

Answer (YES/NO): NO